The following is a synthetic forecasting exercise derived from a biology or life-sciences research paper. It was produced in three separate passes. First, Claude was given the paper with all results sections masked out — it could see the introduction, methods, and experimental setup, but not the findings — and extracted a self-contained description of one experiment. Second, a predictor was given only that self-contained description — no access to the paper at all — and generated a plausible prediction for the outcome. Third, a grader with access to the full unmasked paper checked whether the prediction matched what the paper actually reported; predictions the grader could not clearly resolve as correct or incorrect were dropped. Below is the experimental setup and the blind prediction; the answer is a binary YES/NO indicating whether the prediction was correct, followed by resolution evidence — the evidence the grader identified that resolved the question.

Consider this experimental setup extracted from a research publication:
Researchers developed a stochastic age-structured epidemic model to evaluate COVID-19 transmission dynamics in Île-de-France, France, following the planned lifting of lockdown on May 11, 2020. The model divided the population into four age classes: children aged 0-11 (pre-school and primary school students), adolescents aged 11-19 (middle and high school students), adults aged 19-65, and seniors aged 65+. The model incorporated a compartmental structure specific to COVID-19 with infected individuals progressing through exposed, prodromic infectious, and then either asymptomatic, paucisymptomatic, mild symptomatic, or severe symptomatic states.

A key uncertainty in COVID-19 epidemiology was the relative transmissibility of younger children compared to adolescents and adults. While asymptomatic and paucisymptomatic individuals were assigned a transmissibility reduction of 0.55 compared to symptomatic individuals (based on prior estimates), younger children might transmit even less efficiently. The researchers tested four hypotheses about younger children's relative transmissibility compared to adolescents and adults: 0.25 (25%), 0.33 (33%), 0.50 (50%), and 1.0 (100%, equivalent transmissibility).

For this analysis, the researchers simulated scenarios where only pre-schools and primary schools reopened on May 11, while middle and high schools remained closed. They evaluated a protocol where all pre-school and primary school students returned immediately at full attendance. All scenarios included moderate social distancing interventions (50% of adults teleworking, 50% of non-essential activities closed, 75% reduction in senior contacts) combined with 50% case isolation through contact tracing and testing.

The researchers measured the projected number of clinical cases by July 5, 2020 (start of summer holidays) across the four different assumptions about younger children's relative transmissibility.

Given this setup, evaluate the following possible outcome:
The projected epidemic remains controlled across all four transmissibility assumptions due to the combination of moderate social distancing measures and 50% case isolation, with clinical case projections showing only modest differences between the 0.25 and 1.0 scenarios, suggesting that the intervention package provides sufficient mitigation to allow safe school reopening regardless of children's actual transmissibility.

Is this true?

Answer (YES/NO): NO